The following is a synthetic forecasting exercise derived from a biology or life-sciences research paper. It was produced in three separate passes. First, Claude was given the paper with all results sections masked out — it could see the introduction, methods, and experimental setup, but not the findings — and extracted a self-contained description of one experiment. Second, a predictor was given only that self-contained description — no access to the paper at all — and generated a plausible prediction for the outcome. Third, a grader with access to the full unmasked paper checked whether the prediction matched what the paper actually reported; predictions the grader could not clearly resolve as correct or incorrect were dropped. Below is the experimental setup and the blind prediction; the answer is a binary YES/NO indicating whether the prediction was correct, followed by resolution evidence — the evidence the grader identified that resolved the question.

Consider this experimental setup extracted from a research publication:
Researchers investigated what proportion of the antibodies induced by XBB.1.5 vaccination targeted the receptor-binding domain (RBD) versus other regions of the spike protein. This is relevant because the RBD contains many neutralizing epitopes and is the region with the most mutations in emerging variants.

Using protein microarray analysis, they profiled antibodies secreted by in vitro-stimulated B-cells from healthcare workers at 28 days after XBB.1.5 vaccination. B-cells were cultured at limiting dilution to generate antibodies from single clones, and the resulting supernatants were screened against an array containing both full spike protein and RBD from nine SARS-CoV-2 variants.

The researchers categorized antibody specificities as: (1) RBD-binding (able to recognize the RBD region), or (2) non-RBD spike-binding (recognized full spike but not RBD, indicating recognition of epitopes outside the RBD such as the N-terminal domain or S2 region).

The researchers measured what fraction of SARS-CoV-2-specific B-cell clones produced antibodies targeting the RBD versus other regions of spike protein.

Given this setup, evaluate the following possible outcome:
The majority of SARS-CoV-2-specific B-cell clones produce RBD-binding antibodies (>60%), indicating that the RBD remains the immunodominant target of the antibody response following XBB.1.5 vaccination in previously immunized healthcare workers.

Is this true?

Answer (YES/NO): NO